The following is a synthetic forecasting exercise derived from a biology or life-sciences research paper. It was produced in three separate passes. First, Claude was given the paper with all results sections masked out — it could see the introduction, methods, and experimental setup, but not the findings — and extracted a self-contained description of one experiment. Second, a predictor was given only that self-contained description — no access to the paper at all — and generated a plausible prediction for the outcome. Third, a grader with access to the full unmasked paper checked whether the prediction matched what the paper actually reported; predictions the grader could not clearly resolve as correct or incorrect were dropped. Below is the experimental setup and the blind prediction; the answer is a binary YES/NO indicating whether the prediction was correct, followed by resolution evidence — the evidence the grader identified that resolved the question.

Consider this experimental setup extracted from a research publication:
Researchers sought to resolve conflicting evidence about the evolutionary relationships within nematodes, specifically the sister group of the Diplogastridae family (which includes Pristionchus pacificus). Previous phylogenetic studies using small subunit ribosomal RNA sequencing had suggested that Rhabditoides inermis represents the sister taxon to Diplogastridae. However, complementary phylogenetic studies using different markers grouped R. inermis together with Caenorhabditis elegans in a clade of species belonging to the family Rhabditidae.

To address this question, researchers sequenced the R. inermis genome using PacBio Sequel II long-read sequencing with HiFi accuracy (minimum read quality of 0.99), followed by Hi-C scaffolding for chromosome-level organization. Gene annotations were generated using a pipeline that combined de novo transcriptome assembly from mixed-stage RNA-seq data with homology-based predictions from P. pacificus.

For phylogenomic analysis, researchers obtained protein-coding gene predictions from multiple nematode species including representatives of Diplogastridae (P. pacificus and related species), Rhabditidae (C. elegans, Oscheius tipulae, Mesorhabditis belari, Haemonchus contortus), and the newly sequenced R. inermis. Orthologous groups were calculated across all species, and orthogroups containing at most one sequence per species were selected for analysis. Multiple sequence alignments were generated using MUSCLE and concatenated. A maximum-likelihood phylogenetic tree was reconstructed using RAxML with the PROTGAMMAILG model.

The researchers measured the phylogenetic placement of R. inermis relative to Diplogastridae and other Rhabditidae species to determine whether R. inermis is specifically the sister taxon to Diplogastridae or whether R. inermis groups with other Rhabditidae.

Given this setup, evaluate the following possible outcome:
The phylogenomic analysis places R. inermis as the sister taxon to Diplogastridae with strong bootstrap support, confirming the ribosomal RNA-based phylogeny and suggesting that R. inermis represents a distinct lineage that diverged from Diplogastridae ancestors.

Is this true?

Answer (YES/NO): NO